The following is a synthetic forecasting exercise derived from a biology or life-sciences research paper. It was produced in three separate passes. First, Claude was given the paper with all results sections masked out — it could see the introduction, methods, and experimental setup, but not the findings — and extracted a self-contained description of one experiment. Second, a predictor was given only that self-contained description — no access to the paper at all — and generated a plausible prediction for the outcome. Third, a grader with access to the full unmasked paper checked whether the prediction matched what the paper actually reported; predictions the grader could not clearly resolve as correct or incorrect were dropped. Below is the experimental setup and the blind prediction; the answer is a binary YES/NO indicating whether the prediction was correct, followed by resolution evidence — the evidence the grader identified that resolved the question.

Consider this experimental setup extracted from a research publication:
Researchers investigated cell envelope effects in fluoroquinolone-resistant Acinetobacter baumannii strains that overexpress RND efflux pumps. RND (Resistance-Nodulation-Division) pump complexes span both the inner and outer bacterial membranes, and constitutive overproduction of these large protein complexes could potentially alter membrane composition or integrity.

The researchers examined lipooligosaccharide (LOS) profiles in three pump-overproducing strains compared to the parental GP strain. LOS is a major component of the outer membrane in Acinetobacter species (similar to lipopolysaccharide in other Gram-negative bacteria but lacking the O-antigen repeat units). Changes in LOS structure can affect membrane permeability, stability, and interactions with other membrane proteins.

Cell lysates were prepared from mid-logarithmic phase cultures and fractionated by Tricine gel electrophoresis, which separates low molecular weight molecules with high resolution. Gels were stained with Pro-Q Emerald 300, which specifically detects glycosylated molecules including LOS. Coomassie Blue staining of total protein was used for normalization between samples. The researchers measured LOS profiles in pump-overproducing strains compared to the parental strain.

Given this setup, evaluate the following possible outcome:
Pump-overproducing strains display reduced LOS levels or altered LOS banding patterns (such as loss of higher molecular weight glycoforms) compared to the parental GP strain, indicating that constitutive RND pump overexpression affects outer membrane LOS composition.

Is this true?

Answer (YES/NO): NO